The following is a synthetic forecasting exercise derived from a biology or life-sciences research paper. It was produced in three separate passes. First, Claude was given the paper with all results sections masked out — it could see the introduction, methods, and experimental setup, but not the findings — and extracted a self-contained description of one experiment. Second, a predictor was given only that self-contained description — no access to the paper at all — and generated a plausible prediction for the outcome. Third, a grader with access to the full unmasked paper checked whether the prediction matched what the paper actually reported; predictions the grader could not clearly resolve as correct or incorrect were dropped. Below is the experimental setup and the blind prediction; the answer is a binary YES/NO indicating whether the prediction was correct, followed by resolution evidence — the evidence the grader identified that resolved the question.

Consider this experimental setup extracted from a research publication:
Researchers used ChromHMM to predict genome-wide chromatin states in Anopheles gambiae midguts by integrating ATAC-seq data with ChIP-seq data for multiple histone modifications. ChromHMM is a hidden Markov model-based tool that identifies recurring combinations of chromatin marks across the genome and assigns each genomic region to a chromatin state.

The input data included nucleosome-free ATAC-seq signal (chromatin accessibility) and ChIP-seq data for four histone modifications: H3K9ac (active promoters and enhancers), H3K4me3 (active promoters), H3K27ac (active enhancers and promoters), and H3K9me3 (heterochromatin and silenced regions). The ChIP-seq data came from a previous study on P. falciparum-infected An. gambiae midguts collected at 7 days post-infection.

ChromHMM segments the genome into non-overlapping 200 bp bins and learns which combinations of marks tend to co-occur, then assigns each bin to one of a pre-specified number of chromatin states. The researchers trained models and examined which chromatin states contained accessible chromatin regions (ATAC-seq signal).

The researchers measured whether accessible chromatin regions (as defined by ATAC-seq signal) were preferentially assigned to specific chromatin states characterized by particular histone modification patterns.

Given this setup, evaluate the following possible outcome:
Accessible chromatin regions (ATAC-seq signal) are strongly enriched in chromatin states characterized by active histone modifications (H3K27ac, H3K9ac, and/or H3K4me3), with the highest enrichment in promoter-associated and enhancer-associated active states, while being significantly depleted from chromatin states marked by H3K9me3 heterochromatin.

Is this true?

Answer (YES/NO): YES